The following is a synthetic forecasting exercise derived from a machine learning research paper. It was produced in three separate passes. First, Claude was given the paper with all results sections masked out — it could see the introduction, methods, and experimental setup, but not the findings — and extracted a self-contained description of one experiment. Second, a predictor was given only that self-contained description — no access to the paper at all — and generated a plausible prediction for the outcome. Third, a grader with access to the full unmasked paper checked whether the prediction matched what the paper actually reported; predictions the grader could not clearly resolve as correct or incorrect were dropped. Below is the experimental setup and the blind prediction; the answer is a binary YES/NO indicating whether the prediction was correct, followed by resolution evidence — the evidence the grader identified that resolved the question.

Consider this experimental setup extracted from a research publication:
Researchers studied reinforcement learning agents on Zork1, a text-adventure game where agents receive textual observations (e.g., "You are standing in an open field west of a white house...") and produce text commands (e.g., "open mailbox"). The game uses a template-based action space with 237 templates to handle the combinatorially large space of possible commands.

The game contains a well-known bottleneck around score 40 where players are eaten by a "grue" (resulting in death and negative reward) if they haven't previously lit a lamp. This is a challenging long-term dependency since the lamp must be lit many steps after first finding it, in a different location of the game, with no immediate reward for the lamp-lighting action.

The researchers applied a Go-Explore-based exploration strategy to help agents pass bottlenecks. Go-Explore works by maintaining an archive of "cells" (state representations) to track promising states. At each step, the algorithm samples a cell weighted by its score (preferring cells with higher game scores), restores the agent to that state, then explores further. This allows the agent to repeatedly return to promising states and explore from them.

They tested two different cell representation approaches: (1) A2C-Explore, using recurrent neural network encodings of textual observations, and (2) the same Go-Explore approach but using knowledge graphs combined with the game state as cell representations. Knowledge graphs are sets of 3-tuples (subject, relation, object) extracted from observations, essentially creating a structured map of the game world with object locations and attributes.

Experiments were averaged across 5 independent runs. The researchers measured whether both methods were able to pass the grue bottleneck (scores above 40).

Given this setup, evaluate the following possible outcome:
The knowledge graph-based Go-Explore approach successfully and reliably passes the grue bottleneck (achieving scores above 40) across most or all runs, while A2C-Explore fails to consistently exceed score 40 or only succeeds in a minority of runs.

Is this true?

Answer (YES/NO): YES